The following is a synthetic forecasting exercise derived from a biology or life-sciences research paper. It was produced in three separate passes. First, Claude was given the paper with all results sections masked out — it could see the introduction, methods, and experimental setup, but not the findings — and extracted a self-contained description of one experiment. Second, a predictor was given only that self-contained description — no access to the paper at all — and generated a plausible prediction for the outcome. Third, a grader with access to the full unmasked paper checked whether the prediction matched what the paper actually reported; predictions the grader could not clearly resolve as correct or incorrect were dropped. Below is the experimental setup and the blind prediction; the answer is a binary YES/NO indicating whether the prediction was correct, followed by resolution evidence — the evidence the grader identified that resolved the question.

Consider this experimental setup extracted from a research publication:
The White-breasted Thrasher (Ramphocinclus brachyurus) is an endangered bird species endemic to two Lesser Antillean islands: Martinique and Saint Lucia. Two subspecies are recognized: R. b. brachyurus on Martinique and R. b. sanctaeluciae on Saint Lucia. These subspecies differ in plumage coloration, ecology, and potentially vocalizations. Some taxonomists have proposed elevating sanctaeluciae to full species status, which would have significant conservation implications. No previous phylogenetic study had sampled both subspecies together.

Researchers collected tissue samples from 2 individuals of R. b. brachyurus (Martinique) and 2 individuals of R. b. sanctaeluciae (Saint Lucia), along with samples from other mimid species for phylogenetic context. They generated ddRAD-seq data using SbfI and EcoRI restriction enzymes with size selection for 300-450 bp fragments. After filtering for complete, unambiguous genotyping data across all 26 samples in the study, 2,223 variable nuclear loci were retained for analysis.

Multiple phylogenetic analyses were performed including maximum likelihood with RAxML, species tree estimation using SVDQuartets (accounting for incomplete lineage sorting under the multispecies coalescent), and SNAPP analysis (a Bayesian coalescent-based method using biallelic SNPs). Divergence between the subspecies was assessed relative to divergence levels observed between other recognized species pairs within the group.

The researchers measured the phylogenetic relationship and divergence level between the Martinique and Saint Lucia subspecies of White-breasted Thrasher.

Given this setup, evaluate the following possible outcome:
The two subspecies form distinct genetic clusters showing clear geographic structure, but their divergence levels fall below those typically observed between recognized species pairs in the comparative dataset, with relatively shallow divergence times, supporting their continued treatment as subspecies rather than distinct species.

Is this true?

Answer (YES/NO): NO